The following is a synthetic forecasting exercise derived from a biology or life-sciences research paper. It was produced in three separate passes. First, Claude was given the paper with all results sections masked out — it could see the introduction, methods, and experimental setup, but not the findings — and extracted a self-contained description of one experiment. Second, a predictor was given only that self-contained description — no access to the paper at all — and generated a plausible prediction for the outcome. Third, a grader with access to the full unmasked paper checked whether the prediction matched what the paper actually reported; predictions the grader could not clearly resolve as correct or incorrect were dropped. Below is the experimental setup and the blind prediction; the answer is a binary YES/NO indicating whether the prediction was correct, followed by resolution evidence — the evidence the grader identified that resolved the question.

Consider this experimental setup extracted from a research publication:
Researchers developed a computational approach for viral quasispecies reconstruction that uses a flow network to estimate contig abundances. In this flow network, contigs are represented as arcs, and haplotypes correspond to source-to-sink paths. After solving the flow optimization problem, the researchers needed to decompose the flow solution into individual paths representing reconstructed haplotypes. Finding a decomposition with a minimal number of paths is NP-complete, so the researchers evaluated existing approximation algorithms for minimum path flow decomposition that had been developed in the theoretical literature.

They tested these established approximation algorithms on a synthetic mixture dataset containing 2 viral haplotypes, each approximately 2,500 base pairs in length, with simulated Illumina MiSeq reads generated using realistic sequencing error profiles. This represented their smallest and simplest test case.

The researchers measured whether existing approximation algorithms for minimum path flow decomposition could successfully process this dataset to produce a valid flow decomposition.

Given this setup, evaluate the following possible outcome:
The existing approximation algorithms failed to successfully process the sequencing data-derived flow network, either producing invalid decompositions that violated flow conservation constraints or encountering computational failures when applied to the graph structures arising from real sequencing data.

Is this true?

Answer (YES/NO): YES